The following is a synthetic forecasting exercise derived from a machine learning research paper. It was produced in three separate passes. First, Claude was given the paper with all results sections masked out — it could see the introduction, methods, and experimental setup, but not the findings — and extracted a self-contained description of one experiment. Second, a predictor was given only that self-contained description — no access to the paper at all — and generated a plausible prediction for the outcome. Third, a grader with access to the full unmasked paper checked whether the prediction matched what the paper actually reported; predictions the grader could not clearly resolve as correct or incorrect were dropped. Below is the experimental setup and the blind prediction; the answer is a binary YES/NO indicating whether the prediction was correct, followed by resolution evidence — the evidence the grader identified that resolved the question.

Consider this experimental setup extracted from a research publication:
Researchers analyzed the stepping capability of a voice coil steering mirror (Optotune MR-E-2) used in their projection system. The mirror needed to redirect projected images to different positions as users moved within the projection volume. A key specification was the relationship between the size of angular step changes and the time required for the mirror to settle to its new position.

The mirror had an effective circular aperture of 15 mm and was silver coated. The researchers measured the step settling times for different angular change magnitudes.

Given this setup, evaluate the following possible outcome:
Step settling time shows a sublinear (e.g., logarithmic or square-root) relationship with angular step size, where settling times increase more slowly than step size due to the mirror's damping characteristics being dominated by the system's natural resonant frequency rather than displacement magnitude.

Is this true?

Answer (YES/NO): YES